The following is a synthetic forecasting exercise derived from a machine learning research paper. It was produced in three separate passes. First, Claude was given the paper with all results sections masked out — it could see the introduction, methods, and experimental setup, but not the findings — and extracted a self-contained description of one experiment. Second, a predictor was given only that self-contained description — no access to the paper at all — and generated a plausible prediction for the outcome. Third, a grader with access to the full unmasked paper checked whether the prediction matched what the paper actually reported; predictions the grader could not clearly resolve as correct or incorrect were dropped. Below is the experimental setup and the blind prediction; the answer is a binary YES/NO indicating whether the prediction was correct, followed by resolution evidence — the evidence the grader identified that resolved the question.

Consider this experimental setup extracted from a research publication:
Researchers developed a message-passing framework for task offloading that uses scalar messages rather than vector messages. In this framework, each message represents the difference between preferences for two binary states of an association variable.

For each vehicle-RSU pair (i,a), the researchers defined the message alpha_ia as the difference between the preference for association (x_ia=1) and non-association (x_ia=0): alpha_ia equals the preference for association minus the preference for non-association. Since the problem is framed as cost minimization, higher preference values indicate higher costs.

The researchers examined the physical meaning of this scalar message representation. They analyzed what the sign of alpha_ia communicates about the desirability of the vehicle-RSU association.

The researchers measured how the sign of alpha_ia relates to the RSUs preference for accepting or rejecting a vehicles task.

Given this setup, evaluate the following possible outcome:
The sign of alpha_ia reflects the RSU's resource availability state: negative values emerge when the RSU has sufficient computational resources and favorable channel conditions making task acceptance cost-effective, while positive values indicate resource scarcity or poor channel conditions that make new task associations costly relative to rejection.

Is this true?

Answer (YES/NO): NO